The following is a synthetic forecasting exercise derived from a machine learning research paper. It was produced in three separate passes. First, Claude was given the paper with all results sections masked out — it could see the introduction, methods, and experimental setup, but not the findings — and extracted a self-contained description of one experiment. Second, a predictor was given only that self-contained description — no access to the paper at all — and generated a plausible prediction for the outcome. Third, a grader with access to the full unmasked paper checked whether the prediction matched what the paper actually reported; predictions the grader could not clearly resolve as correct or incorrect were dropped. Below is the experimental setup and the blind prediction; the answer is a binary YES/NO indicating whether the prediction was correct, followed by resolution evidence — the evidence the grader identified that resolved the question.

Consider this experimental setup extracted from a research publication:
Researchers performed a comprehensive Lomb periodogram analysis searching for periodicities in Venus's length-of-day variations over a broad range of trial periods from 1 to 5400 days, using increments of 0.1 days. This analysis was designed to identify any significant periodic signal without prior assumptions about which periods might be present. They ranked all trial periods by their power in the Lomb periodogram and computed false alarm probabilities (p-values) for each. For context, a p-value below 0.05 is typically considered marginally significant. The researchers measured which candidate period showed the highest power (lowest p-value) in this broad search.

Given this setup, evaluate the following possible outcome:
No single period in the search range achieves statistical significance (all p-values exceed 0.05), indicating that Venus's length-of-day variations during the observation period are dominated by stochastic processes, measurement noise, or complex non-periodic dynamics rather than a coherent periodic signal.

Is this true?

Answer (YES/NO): NO